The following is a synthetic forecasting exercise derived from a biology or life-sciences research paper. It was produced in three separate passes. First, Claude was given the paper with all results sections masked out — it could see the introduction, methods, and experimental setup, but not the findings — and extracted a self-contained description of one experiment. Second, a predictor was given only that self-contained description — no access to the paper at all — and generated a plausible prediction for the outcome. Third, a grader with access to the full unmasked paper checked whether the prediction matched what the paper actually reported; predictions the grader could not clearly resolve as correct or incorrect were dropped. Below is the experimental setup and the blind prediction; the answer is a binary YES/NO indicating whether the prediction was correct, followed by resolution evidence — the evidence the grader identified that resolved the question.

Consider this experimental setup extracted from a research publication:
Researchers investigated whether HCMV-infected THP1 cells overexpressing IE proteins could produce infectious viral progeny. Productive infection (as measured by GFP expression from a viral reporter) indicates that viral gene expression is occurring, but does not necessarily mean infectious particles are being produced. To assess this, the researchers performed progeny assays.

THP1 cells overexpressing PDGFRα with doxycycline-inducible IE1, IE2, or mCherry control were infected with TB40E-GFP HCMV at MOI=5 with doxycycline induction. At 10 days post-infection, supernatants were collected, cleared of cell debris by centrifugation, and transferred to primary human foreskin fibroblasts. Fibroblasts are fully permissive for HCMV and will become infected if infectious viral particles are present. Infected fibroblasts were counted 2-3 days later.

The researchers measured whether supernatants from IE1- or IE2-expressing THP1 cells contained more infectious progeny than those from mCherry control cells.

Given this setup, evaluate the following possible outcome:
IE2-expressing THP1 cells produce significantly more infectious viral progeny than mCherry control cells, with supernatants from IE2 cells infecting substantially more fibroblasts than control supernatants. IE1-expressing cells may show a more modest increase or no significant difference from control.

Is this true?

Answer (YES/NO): NO